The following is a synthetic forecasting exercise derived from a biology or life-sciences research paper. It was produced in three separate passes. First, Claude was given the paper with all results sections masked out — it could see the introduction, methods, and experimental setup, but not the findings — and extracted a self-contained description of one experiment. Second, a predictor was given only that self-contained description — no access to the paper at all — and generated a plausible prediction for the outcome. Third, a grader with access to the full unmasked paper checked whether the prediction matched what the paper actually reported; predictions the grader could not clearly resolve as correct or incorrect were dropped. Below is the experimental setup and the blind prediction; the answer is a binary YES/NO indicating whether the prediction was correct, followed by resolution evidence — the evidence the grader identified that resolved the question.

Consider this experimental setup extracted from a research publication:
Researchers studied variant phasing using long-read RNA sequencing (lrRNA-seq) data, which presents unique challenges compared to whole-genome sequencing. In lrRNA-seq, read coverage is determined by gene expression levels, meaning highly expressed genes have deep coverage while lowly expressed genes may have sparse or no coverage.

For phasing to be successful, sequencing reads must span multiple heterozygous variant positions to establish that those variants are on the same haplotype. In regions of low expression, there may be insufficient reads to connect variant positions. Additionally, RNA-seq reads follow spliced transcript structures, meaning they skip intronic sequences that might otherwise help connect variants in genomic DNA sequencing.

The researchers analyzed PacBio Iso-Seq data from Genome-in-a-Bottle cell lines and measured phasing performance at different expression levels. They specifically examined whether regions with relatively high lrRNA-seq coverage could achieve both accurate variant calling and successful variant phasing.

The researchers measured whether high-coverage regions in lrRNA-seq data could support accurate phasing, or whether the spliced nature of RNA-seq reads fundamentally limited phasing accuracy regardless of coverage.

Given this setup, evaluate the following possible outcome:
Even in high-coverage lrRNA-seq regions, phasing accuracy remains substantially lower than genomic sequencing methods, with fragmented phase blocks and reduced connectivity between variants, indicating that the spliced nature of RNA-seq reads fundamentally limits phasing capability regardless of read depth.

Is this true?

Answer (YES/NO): NO